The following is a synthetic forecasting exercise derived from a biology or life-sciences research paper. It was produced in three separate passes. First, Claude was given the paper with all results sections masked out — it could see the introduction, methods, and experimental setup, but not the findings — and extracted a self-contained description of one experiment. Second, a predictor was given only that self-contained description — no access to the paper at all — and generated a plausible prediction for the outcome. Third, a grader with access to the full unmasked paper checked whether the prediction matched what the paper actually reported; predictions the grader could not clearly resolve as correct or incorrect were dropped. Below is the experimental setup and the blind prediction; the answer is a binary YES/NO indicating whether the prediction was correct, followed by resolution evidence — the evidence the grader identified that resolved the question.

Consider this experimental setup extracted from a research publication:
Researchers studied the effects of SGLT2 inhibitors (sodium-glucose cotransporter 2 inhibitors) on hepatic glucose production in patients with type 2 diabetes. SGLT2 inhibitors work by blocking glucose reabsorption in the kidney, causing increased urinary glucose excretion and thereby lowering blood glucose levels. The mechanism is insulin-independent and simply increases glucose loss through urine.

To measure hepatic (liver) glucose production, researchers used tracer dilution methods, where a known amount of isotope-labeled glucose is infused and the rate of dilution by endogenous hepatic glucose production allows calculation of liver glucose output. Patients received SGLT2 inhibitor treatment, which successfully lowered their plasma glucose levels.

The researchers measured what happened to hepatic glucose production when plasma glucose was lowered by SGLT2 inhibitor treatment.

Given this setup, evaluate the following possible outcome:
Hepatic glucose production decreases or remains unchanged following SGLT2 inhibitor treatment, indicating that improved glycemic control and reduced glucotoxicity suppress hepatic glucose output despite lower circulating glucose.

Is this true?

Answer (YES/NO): NO